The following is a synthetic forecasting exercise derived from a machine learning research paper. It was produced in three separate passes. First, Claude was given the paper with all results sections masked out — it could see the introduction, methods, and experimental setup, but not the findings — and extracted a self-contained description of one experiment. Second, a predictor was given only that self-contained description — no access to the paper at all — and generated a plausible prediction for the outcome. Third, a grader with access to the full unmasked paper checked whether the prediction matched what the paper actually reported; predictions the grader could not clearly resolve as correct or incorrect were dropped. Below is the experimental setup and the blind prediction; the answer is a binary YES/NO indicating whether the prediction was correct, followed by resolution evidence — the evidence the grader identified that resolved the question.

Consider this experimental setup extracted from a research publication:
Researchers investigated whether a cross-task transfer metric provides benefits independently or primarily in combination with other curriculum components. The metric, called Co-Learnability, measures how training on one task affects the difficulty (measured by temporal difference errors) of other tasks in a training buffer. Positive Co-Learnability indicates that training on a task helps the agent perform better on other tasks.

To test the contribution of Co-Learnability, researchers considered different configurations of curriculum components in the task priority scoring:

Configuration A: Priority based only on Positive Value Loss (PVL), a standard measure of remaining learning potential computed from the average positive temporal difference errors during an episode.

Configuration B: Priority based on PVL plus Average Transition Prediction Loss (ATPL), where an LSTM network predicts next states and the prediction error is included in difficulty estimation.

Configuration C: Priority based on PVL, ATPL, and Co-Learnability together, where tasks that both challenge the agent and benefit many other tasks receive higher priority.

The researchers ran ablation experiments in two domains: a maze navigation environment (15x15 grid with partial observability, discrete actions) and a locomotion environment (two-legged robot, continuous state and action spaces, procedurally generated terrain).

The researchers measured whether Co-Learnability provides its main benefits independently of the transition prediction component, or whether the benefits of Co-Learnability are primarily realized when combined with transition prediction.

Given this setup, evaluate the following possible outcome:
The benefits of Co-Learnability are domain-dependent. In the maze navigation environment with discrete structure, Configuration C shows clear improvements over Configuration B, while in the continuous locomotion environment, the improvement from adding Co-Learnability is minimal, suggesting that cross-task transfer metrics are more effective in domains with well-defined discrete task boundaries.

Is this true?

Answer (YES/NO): NO